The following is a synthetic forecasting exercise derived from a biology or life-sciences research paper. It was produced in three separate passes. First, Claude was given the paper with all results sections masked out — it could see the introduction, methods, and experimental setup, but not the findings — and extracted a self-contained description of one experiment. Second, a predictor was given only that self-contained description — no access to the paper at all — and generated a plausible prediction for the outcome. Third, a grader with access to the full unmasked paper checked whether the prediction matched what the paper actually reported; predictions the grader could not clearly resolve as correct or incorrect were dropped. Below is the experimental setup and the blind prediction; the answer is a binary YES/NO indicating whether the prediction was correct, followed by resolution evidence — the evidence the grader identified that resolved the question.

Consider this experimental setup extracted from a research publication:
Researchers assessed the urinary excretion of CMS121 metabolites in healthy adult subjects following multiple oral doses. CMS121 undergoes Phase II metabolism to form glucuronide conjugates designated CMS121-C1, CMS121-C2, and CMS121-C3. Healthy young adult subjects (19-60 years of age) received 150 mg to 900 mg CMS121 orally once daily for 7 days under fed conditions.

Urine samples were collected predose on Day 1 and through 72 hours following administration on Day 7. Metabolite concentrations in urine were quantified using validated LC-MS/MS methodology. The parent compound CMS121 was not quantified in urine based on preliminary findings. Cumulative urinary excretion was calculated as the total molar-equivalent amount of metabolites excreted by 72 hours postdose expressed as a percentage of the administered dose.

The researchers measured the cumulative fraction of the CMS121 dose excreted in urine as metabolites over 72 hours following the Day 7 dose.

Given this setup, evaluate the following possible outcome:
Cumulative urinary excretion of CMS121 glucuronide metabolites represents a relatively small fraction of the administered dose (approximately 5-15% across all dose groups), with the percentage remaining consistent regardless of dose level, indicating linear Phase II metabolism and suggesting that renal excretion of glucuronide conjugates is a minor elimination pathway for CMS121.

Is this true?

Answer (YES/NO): NO